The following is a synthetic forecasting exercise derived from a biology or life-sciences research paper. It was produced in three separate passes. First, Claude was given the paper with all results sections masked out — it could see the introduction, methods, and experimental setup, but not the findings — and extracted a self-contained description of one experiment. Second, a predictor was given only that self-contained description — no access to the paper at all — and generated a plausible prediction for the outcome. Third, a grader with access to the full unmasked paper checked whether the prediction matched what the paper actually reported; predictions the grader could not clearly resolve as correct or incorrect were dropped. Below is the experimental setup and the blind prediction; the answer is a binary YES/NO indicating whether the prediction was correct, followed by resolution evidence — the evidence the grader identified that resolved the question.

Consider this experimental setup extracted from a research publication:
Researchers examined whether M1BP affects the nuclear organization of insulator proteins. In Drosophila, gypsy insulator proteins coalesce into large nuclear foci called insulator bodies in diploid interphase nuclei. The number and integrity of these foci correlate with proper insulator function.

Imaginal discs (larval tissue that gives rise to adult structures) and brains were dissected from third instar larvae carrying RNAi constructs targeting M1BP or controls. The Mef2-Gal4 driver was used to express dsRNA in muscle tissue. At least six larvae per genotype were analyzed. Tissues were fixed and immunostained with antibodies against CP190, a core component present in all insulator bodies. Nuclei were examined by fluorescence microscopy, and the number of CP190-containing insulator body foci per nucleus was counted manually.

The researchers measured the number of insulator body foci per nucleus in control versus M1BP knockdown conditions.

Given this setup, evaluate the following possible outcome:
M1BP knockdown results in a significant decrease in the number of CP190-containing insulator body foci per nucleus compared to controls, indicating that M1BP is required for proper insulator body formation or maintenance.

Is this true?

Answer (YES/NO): NO